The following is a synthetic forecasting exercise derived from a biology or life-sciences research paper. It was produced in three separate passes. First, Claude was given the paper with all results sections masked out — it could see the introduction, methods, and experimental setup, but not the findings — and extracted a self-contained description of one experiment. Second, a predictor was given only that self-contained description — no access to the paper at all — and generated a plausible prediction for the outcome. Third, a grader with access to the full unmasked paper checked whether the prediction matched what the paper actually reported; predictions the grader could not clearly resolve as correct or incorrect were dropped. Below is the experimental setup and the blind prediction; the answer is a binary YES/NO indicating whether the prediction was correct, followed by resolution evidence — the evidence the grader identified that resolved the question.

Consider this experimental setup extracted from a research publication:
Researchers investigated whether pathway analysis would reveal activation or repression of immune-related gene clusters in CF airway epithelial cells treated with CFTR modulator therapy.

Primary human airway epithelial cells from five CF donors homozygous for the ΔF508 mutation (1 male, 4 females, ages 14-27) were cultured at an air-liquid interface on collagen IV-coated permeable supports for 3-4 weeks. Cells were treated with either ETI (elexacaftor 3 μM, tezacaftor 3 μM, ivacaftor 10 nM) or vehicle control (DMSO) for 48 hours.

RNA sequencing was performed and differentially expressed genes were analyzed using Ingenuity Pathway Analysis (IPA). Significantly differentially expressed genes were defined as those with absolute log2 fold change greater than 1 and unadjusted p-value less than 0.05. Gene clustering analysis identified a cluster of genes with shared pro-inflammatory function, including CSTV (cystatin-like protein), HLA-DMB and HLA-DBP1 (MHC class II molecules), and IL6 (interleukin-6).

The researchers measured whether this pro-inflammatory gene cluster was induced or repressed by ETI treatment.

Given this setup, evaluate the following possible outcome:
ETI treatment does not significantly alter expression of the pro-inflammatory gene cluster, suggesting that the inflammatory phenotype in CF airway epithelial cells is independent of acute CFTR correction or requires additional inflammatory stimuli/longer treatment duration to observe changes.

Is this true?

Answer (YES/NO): NO